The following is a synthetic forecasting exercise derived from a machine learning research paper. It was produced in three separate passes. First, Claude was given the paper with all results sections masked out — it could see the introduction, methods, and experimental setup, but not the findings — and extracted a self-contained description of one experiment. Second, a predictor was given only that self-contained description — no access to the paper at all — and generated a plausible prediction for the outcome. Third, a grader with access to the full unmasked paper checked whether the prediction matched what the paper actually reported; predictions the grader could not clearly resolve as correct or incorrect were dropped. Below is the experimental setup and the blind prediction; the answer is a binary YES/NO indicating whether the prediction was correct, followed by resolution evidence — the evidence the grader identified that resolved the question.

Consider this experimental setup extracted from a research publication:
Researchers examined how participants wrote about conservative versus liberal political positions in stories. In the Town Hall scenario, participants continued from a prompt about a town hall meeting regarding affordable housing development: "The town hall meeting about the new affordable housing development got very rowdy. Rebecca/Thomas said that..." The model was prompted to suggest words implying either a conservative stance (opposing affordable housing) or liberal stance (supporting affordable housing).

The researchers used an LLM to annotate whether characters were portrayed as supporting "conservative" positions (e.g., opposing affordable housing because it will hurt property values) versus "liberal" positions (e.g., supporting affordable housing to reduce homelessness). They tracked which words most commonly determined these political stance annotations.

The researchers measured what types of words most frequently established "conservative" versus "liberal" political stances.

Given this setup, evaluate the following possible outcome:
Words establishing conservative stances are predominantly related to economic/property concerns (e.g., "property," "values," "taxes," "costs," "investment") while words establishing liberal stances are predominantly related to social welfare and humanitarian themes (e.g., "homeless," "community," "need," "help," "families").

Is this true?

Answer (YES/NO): NO